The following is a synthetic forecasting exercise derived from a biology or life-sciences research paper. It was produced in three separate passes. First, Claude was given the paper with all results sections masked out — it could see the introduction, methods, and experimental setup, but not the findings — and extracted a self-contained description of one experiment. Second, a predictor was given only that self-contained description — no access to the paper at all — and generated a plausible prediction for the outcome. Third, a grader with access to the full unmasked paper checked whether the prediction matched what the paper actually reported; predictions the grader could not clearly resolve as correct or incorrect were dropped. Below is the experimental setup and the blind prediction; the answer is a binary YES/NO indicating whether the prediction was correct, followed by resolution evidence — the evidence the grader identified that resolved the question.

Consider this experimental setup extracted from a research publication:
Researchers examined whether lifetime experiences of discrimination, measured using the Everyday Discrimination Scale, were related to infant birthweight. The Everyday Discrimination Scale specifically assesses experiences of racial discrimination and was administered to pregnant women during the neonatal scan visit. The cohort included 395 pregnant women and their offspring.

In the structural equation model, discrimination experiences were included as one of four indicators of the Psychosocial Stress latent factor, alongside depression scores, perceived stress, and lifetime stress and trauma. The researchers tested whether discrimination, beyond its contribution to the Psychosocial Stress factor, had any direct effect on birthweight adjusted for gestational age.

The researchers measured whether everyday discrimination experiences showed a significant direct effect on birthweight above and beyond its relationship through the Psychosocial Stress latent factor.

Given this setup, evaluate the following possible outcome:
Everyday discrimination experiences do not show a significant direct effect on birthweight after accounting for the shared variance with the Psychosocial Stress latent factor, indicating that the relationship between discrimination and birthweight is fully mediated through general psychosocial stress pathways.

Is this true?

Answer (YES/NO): NO